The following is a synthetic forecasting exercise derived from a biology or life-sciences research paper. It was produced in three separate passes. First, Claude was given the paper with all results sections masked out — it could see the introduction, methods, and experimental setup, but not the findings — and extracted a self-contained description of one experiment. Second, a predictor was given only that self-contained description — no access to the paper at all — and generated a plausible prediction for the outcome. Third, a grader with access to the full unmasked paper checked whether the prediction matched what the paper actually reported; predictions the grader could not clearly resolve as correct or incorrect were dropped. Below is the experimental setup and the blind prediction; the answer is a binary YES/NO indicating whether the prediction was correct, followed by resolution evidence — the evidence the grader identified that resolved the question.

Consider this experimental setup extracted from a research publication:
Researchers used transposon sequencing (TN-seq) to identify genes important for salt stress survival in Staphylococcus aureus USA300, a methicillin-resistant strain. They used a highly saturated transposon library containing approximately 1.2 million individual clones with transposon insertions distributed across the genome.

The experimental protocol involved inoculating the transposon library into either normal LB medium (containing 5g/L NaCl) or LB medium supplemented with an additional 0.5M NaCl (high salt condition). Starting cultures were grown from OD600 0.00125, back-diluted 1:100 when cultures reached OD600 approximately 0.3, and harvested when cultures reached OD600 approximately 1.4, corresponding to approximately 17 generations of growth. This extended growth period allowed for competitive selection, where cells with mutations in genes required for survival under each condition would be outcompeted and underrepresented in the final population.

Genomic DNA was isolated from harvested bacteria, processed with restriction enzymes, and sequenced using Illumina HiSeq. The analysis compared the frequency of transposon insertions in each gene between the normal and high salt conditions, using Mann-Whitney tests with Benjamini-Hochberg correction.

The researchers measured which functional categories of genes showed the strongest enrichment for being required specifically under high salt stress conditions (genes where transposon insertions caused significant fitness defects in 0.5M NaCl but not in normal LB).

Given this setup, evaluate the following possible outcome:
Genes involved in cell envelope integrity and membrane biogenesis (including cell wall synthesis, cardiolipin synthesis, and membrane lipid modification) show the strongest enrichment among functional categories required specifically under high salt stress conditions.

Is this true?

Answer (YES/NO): NO